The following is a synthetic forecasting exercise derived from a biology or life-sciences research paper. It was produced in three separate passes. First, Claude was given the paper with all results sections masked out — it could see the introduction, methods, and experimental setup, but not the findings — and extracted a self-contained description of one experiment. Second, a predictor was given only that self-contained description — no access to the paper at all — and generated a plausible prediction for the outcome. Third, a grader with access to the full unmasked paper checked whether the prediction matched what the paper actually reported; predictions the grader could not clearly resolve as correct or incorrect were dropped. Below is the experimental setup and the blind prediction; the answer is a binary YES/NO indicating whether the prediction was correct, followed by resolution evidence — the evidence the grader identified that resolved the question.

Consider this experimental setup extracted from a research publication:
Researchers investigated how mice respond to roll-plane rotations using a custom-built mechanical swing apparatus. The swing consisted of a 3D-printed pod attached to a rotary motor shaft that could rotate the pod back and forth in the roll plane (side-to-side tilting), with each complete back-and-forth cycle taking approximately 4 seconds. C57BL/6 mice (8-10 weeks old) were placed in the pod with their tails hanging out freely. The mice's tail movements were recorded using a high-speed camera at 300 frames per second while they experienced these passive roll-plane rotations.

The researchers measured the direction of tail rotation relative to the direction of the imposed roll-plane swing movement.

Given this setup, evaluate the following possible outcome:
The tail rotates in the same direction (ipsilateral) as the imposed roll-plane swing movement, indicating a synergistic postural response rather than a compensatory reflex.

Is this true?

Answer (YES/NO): NO